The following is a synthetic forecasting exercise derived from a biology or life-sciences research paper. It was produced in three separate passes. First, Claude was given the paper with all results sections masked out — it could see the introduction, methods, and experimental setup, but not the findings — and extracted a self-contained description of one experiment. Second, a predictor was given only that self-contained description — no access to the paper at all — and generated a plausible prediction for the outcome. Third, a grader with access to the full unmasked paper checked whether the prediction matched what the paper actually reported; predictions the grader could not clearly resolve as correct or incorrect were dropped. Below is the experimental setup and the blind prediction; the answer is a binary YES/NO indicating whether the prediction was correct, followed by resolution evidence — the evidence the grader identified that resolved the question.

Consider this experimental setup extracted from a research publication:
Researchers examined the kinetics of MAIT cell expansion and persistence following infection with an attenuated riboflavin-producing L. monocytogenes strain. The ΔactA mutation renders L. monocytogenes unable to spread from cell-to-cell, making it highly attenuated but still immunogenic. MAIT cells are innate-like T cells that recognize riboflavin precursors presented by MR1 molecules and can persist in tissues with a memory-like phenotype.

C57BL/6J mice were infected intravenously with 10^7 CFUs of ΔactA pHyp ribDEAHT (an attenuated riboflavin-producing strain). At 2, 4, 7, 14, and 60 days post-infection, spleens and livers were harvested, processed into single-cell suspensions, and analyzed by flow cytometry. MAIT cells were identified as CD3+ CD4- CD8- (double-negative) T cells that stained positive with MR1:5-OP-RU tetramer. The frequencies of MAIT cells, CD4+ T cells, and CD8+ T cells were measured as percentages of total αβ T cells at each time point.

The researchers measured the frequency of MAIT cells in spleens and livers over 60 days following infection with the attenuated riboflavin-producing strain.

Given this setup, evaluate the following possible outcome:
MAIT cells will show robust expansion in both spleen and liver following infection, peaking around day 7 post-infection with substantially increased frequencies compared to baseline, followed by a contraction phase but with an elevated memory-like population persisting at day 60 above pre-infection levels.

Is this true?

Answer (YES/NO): NO